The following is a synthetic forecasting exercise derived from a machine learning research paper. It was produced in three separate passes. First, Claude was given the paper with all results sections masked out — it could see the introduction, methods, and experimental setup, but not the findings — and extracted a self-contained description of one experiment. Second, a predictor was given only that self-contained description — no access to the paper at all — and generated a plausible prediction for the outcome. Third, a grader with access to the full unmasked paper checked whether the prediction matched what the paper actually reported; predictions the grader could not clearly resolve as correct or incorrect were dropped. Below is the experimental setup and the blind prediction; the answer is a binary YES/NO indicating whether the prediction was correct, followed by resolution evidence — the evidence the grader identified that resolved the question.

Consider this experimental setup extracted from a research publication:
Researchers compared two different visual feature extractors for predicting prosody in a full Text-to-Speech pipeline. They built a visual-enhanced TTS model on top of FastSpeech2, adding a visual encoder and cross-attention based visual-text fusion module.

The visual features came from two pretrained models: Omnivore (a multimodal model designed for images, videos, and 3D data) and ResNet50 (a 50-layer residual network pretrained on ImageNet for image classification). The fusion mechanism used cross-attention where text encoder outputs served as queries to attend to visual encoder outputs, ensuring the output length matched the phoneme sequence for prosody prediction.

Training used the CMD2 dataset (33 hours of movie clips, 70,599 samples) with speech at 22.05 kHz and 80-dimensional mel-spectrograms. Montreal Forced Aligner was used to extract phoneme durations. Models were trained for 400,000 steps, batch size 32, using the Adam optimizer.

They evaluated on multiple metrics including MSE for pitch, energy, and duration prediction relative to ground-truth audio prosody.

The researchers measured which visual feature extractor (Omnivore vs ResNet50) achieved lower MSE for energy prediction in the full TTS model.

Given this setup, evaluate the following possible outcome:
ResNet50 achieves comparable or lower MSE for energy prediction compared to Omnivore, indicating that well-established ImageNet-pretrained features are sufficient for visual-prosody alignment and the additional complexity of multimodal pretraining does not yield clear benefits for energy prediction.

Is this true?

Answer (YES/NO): YES